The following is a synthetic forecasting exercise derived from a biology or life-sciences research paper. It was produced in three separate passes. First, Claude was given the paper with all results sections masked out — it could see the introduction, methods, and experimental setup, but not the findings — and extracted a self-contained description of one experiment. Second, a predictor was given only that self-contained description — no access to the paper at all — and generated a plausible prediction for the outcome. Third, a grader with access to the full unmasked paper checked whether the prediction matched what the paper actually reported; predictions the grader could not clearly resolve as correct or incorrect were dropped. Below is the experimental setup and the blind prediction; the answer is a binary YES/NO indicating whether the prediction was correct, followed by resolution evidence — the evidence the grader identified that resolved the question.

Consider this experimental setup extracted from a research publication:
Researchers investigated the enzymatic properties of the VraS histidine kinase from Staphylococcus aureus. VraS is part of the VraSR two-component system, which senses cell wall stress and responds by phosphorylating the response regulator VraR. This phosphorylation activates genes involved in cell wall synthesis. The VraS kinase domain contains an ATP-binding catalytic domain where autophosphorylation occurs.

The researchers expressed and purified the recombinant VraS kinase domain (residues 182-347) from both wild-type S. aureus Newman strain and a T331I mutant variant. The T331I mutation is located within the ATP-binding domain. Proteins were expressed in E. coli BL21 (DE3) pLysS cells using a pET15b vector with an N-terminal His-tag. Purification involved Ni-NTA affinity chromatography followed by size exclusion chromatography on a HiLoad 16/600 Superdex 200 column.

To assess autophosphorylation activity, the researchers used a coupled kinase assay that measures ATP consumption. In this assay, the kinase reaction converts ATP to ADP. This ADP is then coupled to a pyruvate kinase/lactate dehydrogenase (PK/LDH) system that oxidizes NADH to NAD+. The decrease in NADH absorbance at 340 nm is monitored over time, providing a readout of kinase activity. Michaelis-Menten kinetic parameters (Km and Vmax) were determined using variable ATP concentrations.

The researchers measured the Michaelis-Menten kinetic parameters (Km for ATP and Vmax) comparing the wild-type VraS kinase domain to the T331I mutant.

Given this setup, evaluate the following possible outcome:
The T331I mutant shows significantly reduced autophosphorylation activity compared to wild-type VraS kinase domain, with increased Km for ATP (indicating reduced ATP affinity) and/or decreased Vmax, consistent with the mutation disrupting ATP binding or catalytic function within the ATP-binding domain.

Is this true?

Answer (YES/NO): NO